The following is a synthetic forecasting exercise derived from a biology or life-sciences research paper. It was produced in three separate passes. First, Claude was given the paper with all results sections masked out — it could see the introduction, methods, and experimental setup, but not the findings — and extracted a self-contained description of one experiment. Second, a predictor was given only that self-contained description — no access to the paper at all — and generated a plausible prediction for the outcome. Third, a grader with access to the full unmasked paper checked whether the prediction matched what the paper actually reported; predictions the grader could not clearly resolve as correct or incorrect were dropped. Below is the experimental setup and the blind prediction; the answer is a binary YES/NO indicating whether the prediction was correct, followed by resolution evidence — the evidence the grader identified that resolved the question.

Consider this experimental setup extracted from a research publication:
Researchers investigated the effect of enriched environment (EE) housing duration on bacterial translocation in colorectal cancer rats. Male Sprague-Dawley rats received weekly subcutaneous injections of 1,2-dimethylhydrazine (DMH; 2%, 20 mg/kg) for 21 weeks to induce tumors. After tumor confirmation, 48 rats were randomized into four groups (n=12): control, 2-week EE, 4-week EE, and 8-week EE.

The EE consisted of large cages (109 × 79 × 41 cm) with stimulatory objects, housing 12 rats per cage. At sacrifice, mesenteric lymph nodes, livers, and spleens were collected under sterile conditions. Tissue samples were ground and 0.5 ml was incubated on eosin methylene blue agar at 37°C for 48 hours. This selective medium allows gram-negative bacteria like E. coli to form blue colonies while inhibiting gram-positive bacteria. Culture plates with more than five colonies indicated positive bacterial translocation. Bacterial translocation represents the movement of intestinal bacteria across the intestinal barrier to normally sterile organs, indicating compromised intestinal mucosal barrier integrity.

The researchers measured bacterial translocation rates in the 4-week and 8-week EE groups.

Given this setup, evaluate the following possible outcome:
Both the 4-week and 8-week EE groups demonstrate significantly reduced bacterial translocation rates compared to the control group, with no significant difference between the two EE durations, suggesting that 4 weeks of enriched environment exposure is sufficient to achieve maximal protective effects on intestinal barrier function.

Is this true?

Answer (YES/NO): NO